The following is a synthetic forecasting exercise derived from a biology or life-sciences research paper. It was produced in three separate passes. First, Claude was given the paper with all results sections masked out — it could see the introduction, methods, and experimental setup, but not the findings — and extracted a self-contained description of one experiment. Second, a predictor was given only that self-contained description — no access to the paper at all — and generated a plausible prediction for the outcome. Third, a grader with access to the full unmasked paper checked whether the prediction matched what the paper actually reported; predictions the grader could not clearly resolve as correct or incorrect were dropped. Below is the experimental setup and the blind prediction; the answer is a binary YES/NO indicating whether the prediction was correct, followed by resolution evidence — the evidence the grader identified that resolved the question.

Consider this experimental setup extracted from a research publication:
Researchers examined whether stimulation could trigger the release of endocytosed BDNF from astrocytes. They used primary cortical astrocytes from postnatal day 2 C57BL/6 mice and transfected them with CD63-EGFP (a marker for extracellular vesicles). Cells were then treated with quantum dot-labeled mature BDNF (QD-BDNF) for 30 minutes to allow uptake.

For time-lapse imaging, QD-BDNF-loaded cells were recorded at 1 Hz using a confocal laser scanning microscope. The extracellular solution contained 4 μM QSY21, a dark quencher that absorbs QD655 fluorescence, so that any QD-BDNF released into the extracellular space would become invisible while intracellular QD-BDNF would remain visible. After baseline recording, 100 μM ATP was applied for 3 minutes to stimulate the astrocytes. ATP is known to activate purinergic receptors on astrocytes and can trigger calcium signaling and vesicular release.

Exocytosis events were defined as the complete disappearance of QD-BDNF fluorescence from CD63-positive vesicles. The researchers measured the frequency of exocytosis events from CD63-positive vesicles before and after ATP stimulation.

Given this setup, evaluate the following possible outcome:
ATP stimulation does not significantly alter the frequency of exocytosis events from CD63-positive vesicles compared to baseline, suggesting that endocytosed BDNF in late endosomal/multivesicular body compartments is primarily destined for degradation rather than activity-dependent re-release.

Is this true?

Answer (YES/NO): NO